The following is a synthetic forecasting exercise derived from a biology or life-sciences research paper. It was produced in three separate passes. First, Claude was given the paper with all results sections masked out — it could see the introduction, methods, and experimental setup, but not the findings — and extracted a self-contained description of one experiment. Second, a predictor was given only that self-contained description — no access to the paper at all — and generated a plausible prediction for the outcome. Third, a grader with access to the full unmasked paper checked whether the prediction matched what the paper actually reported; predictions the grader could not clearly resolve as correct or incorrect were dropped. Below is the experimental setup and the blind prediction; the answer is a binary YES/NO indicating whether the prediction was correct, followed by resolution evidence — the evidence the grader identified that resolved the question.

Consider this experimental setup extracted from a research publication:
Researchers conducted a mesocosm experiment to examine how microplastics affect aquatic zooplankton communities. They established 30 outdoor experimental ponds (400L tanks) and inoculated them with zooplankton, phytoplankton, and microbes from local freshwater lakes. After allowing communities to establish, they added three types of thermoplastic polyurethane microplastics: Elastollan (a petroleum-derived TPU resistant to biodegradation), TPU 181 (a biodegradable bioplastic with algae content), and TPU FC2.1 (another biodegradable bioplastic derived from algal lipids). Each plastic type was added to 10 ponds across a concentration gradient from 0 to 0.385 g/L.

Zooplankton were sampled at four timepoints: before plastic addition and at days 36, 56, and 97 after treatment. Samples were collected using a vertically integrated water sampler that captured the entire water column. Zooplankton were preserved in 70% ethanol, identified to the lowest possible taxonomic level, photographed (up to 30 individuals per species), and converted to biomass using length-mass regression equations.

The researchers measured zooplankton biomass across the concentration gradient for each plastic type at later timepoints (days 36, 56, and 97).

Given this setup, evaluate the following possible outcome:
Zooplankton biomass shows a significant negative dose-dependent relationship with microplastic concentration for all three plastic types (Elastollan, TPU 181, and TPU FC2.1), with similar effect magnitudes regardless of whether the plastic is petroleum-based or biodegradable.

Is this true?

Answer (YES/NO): NO